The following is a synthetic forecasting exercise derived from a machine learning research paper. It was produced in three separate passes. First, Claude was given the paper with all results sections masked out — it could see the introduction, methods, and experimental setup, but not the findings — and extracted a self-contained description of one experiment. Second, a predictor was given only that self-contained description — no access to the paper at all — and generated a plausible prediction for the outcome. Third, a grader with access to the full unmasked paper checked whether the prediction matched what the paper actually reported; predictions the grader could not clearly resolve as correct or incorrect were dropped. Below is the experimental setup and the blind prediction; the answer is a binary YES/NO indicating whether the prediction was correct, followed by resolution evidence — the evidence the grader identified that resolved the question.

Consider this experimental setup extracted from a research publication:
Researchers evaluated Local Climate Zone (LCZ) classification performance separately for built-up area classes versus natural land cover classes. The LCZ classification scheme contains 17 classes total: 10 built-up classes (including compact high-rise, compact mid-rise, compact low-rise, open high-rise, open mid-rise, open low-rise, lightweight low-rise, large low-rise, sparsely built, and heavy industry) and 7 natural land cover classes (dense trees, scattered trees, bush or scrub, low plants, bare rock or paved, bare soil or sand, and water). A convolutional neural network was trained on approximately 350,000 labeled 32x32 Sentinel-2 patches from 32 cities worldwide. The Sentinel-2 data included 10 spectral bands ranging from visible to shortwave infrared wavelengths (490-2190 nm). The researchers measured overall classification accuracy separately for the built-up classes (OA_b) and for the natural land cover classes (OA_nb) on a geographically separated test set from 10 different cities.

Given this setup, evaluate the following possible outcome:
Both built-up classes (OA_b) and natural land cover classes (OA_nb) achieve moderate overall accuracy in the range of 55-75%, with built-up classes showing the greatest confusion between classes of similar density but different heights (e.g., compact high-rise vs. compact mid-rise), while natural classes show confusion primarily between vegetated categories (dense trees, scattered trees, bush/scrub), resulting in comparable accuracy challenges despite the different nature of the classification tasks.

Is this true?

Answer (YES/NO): NO